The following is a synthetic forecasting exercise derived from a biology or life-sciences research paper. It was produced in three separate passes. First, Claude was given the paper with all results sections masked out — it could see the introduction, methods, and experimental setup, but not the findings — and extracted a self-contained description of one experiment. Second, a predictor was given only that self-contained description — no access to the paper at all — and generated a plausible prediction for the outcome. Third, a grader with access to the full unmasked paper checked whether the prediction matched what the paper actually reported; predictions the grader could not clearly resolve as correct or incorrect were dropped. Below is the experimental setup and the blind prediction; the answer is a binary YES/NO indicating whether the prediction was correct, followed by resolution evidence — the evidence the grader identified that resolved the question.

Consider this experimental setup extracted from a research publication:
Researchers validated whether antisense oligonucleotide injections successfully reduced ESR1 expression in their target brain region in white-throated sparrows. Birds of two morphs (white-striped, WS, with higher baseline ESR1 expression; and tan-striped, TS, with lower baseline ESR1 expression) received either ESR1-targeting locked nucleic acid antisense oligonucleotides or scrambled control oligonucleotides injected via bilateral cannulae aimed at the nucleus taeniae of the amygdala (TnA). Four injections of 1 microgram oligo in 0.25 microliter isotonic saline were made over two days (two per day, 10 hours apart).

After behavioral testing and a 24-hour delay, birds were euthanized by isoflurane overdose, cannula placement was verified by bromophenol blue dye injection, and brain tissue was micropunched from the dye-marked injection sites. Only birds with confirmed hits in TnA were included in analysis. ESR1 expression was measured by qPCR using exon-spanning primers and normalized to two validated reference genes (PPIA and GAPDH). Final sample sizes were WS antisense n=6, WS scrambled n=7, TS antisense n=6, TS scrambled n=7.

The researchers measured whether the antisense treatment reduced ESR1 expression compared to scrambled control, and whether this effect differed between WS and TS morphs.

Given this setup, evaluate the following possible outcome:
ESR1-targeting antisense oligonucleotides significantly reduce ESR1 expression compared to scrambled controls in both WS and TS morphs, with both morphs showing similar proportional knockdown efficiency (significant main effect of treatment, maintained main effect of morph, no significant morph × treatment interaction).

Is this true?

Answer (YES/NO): NO